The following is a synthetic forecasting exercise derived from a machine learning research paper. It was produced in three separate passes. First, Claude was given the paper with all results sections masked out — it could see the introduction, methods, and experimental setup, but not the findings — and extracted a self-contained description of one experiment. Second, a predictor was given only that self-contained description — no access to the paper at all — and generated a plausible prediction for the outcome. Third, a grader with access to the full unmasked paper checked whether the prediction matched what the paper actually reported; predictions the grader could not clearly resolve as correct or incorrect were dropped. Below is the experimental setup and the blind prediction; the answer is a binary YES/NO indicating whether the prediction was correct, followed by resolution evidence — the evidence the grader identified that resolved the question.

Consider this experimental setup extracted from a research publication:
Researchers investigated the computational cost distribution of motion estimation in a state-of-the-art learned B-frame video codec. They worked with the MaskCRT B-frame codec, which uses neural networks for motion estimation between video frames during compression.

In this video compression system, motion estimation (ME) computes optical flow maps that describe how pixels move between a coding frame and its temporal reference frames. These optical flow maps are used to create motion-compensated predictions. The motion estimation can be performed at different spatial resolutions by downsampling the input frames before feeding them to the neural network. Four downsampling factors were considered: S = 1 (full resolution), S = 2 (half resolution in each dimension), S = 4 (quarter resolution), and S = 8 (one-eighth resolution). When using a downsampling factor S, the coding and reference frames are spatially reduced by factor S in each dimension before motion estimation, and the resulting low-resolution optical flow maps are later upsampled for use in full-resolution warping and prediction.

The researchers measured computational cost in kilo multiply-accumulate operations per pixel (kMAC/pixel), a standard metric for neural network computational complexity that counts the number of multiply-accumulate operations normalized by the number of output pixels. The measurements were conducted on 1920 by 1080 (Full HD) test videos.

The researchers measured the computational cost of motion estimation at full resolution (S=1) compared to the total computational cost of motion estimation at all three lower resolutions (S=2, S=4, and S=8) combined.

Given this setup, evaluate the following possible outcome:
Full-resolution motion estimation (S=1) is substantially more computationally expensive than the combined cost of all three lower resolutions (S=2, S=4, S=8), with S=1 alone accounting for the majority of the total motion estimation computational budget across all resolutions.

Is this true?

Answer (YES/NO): YES